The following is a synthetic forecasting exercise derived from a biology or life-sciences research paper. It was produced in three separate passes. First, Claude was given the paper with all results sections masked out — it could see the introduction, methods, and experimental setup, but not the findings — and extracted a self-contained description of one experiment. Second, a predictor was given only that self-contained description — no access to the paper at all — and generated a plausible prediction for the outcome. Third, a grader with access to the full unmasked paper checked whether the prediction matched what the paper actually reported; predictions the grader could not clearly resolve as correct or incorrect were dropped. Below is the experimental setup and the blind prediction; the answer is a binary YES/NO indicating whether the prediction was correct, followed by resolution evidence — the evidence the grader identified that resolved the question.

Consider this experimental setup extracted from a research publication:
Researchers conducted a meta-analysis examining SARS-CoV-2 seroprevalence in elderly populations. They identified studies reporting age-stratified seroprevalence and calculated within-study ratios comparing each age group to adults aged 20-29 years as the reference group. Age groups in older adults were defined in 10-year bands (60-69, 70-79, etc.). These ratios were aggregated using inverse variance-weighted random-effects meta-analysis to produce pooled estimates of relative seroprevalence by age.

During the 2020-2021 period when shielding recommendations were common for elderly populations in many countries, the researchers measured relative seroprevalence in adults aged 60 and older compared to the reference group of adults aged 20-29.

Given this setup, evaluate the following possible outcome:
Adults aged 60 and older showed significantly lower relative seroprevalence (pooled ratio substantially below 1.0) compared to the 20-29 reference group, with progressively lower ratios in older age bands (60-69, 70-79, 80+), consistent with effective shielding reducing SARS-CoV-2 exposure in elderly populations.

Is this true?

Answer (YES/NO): NO